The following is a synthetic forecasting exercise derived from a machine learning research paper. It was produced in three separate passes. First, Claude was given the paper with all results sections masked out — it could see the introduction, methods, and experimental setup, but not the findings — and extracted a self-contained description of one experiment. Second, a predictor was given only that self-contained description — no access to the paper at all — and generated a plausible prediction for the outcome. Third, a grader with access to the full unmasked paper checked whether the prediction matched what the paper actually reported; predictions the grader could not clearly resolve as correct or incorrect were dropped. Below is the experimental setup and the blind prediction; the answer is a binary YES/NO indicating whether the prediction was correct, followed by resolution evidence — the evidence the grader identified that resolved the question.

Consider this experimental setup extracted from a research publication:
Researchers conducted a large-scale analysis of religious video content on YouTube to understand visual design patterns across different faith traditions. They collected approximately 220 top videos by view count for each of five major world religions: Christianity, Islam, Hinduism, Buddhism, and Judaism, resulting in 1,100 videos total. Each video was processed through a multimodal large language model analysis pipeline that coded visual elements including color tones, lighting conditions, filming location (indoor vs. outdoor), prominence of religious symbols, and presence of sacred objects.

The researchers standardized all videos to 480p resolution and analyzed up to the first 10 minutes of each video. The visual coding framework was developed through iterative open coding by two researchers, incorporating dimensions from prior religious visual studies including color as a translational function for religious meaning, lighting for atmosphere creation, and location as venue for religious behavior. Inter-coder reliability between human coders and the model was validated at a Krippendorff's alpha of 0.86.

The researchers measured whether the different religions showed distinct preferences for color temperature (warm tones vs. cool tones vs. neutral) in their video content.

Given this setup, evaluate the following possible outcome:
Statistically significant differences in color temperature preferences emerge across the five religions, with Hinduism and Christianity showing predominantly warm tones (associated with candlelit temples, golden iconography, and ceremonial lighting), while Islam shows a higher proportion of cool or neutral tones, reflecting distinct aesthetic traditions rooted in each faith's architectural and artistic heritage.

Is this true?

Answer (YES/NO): NO